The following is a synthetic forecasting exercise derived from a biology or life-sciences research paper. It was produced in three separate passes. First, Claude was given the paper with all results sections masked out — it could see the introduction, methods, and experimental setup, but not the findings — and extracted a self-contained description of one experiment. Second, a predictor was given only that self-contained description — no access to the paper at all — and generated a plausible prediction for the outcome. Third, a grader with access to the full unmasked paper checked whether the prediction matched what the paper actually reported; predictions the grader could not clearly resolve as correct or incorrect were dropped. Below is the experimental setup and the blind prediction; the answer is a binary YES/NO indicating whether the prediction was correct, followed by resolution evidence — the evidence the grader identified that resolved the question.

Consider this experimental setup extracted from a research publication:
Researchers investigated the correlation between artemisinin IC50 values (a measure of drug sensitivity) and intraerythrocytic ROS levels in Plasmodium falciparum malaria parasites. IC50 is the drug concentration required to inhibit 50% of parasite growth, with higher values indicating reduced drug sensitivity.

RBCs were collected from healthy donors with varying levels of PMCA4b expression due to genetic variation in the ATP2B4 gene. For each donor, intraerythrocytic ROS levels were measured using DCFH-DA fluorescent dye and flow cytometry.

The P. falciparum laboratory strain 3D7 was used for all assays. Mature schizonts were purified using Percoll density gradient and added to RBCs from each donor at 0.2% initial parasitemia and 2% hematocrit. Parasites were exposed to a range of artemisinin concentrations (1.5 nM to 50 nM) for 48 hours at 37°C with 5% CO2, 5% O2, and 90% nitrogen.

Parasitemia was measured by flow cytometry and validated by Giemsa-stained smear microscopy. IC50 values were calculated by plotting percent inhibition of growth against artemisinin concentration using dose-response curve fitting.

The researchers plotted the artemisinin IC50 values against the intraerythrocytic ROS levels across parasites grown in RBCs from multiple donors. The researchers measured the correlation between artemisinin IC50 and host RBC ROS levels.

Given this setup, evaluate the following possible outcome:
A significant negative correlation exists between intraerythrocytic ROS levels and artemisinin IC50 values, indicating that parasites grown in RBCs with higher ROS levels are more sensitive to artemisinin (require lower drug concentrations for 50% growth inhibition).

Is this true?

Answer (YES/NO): NO